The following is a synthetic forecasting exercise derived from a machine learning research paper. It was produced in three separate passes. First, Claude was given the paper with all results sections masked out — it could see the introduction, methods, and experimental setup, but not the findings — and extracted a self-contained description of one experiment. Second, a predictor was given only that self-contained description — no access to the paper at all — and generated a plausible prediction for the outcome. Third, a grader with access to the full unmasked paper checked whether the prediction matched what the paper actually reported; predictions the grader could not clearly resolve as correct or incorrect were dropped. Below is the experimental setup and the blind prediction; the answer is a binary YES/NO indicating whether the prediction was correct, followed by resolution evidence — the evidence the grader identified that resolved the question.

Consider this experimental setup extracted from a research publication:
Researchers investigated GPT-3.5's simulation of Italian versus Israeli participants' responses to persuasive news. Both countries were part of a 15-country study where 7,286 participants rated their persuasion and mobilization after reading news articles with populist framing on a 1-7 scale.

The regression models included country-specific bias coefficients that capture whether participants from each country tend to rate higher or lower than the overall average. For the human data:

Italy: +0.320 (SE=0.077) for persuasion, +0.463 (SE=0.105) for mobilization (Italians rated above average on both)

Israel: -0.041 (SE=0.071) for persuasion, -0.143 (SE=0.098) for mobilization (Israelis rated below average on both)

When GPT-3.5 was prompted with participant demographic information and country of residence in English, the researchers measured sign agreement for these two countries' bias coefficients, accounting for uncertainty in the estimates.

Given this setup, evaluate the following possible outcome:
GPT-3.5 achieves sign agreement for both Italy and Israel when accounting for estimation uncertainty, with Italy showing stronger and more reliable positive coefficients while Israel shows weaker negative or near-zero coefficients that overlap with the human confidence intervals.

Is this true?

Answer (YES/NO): NO